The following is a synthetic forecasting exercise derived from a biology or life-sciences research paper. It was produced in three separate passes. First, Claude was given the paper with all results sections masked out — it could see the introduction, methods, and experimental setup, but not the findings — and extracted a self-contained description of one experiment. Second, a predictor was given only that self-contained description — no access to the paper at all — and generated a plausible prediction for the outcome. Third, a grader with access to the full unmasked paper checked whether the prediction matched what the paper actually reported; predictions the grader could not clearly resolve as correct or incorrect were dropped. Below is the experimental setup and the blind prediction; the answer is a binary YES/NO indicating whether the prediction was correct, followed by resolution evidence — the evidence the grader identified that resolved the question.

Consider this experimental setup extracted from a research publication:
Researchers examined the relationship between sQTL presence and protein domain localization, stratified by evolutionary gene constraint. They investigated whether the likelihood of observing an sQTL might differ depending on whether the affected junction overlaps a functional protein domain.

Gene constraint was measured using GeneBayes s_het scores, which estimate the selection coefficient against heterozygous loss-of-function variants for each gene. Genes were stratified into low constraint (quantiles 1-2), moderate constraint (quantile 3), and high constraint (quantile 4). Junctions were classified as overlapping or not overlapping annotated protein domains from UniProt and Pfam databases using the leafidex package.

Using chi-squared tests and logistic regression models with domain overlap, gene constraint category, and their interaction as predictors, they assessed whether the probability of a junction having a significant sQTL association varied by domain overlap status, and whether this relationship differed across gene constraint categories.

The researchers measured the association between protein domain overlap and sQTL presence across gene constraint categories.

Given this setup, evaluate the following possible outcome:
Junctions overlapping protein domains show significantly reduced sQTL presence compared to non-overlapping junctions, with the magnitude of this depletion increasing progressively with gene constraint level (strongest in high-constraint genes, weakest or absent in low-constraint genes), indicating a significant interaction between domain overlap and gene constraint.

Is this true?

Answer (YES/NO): NO